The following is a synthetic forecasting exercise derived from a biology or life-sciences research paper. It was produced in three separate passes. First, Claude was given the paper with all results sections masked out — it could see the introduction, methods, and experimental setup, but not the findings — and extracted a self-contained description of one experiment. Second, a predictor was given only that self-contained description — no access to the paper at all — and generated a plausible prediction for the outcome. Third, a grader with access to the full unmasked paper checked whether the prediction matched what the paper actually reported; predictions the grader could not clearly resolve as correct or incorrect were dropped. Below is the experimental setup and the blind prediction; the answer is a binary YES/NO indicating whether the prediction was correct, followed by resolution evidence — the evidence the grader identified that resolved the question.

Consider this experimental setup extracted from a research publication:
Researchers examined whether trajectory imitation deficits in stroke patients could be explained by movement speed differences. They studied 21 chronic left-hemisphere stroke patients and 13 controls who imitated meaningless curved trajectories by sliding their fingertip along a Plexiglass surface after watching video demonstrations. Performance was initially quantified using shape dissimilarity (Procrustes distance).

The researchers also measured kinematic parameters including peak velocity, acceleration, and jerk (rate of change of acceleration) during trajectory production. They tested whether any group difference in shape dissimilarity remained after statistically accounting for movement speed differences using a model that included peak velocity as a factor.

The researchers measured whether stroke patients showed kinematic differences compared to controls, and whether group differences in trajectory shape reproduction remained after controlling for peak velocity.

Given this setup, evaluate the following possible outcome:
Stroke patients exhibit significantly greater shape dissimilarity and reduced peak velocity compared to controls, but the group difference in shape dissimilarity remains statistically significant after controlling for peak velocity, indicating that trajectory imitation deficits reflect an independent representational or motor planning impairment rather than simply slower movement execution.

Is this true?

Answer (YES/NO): YES